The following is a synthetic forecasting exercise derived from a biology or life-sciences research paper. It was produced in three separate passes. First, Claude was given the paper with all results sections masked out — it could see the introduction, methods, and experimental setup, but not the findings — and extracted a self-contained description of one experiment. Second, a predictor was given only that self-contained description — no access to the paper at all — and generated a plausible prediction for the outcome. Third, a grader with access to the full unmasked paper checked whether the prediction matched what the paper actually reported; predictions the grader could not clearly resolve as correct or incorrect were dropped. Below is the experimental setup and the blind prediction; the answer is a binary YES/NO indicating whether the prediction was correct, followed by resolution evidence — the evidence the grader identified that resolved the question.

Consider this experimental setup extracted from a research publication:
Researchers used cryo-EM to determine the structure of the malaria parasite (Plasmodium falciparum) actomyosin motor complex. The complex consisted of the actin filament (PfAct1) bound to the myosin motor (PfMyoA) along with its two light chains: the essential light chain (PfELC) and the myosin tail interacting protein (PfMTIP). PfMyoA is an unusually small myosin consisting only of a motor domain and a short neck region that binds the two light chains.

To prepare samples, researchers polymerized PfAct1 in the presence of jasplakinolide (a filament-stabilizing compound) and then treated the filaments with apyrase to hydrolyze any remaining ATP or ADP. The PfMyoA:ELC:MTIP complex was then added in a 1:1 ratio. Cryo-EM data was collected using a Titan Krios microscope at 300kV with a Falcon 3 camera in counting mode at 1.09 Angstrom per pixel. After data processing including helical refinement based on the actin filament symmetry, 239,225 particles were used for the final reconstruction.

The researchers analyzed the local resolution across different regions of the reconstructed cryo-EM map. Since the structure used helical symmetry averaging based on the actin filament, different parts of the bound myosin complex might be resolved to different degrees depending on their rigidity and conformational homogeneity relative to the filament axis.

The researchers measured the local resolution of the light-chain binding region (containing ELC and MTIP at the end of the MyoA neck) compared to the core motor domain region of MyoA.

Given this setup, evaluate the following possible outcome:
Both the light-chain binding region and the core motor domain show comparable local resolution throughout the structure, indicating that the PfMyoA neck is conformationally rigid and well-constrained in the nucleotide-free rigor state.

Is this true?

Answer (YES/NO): NO